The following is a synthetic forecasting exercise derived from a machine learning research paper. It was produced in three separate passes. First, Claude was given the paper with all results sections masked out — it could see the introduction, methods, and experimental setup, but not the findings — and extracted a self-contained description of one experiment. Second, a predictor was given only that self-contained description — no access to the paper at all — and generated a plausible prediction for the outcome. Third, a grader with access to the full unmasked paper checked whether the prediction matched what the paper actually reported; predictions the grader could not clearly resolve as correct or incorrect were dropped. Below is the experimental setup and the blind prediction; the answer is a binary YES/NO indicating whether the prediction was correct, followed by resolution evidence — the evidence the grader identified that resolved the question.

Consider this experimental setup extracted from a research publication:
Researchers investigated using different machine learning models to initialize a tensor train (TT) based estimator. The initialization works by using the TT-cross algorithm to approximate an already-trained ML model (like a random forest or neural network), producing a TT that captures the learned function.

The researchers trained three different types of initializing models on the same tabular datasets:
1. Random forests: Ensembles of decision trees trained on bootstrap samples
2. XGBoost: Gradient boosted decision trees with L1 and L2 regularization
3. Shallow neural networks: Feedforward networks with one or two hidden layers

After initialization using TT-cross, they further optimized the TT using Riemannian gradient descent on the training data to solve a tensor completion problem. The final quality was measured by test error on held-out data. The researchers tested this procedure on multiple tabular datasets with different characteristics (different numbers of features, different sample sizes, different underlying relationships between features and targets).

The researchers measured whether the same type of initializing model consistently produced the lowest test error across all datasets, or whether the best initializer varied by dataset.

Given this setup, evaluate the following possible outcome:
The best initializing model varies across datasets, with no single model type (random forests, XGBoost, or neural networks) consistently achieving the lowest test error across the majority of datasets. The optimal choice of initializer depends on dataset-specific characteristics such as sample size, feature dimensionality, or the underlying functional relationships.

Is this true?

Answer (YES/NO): YES